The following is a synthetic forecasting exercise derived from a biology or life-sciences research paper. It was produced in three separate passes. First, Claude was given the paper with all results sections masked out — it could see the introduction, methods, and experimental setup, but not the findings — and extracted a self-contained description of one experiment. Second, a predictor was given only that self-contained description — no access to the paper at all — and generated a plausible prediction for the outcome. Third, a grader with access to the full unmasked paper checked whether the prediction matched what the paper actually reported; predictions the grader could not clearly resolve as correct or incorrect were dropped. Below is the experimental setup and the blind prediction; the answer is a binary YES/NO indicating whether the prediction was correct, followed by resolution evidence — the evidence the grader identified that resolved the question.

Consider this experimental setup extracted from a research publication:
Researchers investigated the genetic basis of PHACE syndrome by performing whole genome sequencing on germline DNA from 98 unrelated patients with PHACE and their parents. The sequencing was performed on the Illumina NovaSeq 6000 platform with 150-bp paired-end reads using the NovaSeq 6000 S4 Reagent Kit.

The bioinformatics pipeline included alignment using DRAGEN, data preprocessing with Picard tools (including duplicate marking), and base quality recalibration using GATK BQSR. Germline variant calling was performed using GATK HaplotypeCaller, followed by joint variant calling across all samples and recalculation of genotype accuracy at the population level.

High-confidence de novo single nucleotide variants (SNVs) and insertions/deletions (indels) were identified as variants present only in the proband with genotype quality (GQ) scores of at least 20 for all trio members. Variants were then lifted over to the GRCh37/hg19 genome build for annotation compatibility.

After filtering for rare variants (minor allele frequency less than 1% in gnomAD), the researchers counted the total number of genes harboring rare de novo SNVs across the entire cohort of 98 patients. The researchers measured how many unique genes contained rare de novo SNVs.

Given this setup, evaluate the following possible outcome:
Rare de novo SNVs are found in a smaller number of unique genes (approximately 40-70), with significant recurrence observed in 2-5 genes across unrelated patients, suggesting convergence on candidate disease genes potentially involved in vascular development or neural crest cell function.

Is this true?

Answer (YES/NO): NO